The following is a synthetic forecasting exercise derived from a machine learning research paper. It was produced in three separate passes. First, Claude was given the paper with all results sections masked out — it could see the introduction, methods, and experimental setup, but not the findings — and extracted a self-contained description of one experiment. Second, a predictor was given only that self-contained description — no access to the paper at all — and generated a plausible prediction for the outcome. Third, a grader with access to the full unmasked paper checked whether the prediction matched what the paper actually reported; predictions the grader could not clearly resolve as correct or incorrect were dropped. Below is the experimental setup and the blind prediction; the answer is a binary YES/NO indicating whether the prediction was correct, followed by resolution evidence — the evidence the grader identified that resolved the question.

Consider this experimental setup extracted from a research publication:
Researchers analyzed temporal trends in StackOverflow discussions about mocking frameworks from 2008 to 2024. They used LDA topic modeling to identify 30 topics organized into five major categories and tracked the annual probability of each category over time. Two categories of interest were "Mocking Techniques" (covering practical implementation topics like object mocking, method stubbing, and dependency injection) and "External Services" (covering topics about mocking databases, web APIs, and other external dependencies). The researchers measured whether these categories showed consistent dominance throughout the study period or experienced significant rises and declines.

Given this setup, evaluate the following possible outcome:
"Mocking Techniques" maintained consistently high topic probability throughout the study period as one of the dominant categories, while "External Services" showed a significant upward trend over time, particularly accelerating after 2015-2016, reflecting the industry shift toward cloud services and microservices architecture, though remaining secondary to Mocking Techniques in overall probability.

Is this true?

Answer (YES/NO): NO